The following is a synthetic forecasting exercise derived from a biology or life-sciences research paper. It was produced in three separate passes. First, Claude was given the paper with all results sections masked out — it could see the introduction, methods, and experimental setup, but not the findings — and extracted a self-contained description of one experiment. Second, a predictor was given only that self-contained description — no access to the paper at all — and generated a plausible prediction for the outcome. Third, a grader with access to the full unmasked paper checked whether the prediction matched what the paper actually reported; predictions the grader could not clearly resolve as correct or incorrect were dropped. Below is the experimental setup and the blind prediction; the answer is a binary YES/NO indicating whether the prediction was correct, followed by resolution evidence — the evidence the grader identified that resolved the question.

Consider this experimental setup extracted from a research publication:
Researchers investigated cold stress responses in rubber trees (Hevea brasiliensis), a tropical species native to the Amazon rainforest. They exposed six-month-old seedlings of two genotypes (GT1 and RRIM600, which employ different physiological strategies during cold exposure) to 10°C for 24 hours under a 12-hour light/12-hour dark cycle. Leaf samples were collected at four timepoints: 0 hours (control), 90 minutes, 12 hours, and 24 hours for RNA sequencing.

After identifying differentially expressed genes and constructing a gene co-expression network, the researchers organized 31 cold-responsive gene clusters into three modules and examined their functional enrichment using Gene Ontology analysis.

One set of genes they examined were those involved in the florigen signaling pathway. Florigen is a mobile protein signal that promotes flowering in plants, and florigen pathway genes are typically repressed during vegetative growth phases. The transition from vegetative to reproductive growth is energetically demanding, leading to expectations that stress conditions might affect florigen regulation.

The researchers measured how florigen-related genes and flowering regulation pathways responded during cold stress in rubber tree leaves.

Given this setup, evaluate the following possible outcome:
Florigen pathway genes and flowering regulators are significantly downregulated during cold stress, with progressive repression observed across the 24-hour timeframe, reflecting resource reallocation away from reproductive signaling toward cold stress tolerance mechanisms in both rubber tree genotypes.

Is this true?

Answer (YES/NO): NO